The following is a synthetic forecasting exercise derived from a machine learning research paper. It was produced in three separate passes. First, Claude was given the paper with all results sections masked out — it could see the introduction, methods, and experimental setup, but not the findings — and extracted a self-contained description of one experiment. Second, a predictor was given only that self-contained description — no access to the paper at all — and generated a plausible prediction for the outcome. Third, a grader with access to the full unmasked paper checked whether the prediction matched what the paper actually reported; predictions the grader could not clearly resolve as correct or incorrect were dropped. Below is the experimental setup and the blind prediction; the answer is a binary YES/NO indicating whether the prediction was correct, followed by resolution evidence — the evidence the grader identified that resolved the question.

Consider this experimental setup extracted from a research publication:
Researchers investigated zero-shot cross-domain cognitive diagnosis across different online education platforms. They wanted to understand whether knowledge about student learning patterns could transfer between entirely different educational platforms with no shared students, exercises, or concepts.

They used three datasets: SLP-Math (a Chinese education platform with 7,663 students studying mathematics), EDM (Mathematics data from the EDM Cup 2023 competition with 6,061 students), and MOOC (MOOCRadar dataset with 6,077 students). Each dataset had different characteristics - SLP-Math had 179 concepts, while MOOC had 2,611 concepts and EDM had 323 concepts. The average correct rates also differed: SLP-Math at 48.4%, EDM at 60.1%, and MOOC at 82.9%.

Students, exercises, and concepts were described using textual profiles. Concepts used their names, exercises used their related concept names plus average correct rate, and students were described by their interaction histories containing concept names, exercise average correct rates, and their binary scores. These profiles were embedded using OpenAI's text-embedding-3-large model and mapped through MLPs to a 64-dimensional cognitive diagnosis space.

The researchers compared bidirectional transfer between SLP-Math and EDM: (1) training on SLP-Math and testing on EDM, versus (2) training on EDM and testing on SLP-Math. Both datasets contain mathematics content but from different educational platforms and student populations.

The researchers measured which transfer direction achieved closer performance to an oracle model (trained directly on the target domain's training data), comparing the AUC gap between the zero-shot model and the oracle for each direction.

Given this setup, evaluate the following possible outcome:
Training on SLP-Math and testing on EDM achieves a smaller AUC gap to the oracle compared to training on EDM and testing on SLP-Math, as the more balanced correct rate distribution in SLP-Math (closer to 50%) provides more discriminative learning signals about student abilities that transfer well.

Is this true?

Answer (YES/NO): NO